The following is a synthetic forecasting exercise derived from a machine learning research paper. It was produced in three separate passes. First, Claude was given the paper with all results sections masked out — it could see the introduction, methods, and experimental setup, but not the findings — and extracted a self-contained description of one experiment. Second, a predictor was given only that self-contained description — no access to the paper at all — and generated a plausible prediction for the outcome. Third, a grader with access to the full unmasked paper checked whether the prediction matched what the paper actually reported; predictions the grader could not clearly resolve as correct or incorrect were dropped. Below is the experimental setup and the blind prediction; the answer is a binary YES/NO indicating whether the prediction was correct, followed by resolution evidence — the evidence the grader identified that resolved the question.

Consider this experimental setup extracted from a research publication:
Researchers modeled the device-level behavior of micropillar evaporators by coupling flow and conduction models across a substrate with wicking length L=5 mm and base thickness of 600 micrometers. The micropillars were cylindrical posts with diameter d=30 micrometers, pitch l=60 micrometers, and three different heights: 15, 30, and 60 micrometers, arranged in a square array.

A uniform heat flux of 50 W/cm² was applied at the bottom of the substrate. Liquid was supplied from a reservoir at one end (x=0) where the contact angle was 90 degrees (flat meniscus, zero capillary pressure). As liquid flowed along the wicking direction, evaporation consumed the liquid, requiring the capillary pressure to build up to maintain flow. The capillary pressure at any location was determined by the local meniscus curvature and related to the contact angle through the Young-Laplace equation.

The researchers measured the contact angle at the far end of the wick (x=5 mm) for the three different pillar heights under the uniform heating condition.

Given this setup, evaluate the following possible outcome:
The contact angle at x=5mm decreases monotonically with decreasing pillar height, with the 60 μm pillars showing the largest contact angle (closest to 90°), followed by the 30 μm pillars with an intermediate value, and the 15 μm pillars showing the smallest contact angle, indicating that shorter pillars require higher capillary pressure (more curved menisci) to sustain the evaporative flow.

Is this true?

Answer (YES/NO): YES